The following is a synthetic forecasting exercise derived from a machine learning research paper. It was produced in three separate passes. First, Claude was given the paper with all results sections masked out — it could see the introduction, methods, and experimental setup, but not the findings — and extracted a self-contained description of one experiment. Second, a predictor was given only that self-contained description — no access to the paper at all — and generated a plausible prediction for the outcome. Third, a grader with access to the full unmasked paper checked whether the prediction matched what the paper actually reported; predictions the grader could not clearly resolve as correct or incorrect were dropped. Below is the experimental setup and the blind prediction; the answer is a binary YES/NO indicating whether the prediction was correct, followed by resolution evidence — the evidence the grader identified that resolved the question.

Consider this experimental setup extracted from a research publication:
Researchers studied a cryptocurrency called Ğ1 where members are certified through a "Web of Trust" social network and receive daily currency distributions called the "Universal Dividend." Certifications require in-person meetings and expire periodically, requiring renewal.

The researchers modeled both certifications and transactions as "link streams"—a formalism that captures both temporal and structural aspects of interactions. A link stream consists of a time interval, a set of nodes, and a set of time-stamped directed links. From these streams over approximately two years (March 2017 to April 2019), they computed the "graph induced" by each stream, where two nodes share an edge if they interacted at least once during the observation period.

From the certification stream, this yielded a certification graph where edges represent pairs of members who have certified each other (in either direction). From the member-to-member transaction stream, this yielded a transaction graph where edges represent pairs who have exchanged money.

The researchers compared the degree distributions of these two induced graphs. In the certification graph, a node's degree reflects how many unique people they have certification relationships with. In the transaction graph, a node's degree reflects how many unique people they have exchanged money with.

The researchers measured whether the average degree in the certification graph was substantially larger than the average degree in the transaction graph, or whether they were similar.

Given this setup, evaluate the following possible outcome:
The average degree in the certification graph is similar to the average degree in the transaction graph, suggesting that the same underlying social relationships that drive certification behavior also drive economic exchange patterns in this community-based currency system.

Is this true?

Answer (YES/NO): NO